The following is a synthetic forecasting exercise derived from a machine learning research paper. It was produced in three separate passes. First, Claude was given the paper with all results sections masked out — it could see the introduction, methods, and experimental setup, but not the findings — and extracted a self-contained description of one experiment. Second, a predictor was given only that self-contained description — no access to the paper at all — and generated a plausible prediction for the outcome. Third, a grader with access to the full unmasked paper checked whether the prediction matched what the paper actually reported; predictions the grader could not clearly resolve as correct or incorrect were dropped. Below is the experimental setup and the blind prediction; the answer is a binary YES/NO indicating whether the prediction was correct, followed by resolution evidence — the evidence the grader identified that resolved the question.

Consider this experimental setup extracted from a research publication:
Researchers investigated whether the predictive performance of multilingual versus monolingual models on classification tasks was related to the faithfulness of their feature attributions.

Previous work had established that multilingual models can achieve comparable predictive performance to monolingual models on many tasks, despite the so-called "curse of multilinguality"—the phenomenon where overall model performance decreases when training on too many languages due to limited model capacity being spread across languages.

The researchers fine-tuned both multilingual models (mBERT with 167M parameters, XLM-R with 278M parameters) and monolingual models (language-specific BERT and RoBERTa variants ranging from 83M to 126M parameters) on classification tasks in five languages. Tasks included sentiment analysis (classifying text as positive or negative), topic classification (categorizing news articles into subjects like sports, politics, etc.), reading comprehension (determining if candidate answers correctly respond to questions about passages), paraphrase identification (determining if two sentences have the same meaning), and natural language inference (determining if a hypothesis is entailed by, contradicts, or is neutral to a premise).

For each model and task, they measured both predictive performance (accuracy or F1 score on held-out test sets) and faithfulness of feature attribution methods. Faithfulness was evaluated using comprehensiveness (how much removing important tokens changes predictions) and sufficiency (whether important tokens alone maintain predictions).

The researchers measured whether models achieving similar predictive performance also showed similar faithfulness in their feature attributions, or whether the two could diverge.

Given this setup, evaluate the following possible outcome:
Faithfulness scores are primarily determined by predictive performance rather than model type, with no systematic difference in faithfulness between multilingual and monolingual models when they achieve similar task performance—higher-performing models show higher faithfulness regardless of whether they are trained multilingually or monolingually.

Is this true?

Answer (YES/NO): NO